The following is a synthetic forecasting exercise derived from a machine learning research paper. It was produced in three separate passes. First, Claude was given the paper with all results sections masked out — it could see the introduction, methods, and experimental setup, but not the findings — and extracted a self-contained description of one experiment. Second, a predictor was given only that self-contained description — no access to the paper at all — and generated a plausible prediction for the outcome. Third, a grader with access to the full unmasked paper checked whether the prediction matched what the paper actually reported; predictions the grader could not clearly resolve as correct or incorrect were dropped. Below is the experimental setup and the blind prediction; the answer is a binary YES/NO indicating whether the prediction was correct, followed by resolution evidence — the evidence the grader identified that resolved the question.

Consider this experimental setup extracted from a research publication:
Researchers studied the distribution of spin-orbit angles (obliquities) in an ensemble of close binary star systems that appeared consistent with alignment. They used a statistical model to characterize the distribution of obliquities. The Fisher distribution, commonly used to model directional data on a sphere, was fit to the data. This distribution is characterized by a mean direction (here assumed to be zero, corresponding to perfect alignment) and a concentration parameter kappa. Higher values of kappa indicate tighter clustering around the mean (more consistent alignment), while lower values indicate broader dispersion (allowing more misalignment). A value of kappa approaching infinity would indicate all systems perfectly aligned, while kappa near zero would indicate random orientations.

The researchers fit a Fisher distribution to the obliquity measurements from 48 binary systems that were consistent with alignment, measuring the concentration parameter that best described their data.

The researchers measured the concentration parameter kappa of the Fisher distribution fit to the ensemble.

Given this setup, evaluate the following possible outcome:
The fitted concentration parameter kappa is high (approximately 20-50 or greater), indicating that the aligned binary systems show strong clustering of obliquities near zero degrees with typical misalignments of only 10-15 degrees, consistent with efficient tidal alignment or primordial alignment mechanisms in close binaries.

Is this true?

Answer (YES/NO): NO